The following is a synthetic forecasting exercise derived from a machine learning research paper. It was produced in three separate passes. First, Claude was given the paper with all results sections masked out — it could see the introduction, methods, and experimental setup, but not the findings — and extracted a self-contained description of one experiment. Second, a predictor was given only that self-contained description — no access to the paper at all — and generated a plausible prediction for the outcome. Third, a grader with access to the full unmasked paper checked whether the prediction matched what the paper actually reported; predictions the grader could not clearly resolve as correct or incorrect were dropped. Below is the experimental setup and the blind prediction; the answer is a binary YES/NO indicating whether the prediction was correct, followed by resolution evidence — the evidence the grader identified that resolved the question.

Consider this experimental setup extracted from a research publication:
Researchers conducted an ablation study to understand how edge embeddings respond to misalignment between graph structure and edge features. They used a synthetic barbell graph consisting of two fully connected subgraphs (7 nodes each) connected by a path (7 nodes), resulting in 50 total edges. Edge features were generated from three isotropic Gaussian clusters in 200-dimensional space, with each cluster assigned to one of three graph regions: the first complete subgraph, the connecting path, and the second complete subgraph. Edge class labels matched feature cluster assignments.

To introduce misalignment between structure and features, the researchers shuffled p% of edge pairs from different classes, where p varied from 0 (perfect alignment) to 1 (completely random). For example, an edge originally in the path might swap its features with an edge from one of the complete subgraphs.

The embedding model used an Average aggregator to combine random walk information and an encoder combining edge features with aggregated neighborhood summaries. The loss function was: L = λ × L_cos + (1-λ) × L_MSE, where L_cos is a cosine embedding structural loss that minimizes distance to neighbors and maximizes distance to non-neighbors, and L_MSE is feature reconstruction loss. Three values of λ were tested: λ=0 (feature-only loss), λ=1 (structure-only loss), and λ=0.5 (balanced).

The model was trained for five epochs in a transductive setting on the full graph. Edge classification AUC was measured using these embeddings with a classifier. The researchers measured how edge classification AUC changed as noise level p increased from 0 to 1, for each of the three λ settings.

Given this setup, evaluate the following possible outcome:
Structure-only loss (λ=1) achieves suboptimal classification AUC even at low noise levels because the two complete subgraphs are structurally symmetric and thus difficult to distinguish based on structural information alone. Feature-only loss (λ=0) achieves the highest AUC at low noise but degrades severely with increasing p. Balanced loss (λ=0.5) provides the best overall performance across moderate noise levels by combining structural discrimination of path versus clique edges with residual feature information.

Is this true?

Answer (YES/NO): NO